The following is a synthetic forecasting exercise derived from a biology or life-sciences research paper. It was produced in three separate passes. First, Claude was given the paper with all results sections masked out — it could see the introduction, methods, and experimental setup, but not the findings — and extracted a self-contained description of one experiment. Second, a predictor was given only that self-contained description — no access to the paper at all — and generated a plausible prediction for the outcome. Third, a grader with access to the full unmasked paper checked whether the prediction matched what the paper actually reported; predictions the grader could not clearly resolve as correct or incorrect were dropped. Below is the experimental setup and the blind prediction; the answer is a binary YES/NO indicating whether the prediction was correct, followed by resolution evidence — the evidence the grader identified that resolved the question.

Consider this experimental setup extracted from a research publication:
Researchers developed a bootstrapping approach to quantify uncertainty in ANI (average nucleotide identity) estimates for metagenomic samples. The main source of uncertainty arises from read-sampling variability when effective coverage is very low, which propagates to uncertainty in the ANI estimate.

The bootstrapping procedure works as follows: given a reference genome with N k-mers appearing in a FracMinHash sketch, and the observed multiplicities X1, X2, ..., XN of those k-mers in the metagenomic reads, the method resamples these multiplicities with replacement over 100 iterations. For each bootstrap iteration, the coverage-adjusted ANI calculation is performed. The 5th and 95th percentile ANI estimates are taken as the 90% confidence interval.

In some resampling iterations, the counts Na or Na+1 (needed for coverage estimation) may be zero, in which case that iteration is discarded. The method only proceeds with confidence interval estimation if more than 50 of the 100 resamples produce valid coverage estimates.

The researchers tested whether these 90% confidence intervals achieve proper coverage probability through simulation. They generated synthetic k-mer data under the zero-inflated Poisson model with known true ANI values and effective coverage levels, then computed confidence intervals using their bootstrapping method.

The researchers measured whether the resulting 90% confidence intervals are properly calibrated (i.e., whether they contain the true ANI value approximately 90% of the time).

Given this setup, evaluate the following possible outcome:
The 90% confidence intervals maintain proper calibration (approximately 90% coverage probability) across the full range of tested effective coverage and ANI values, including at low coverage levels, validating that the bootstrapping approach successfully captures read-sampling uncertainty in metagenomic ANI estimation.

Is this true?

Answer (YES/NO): NO